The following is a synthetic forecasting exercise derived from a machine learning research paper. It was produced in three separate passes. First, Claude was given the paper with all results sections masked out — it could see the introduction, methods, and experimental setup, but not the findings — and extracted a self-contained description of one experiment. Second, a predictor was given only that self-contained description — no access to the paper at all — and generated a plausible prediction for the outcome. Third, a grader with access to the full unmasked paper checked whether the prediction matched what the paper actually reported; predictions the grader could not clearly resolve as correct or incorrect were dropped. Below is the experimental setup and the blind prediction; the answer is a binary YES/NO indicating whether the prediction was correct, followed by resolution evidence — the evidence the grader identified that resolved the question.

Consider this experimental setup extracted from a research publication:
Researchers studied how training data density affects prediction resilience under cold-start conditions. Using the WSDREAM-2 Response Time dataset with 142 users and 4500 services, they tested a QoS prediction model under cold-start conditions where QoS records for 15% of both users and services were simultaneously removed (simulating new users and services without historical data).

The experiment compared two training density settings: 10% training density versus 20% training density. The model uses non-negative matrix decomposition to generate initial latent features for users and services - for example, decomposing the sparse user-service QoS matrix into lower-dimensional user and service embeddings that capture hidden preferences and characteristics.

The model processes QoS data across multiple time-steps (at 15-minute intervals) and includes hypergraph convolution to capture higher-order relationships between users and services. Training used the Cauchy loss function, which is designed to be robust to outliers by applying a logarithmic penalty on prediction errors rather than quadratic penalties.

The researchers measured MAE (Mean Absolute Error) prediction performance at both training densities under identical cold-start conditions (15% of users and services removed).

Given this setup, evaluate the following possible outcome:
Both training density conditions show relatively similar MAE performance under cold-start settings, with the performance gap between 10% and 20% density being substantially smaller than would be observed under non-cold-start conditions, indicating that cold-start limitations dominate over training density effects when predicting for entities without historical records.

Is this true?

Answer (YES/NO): NO